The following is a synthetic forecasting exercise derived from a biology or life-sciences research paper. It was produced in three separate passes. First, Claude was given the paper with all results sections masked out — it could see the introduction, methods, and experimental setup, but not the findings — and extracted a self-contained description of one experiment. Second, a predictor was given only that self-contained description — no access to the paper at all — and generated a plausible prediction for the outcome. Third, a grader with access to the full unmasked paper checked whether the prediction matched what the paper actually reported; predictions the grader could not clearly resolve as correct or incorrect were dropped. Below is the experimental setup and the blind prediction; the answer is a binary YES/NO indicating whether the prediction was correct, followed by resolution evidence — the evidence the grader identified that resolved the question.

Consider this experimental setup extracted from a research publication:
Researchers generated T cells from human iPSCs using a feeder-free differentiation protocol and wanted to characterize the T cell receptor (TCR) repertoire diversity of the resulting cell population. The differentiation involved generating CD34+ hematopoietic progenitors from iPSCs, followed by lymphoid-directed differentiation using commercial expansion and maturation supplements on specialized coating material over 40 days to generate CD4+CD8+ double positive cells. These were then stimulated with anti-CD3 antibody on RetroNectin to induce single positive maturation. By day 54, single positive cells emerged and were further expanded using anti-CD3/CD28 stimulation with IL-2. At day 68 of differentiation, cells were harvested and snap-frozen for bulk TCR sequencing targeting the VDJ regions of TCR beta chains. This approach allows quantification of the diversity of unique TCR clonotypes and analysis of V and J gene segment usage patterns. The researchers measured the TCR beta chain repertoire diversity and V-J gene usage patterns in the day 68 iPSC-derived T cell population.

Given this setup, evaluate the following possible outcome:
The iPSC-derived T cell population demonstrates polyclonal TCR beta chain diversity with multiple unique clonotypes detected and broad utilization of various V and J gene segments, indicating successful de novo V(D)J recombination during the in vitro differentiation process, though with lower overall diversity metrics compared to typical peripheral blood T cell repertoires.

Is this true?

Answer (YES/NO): NO